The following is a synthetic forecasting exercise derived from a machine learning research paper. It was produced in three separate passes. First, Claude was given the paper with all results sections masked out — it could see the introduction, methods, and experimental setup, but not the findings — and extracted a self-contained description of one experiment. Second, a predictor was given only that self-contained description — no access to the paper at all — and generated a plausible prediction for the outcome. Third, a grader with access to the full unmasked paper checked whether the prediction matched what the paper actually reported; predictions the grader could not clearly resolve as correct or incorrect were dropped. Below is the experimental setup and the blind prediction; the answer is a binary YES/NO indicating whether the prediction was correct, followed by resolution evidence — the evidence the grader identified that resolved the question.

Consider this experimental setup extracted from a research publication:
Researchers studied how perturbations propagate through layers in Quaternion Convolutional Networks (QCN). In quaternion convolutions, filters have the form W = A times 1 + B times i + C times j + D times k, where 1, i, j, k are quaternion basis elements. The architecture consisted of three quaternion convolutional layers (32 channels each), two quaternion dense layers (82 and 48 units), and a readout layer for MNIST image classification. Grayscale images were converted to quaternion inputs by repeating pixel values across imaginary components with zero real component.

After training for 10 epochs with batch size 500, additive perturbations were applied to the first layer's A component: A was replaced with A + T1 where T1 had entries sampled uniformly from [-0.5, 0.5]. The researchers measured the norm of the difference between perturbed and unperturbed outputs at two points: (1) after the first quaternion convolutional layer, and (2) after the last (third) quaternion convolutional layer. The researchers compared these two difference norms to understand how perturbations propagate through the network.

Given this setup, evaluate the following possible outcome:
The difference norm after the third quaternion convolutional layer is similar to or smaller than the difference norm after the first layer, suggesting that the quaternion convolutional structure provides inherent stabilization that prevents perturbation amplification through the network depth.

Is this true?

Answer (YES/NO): YES